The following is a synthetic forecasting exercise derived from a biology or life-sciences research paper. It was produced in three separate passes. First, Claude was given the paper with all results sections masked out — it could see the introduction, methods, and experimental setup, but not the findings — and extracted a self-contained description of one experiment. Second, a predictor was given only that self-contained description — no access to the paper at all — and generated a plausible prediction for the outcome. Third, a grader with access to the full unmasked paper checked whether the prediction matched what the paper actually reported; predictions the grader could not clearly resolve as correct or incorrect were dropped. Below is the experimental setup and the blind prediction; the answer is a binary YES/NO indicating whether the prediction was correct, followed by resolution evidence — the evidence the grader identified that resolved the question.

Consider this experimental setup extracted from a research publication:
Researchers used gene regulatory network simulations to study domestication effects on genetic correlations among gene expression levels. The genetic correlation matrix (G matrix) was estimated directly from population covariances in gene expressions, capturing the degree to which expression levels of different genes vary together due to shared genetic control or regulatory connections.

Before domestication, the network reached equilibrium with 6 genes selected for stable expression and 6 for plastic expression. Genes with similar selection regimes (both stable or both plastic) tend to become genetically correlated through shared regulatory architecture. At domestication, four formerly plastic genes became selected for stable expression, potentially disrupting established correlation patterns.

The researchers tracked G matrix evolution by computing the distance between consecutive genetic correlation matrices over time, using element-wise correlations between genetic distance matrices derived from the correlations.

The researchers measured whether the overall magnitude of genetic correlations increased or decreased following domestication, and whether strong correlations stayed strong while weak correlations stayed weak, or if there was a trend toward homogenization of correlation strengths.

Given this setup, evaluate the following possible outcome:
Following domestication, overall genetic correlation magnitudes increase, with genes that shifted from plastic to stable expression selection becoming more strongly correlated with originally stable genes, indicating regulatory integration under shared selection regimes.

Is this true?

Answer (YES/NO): NO